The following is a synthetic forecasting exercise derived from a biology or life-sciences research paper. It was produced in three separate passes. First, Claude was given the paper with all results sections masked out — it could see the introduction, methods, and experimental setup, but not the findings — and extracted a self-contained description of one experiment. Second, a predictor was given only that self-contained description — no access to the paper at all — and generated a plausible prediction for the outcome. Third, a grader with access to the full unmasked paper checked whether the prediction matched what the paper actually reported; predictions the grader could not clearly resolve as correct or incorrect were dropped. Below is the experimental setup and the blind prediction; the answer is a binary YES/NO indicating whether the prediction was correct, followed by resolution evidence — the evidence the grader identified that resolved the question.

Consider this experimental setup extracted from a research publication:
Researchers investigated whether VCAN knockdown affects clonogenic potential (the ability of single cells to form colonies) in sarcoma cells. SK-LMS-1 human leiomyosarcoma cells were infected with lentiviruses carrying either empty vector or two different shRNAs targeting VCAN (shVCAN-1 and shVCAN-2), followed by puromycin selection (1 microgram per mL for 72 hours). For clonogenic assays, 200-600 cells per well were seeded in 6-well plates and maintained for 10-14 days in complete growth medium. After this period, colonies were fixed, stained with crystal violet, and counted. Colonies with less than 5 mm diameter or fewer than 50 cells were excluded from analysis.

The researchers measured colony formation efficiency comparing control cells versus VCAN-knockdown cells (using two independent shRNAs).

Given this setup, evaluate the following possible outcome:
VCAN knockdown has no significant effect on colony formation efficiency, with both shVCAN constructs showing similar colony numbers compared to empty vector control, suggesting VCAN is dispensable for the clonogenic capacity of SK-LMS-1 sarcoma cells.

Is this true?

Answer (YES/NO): NO